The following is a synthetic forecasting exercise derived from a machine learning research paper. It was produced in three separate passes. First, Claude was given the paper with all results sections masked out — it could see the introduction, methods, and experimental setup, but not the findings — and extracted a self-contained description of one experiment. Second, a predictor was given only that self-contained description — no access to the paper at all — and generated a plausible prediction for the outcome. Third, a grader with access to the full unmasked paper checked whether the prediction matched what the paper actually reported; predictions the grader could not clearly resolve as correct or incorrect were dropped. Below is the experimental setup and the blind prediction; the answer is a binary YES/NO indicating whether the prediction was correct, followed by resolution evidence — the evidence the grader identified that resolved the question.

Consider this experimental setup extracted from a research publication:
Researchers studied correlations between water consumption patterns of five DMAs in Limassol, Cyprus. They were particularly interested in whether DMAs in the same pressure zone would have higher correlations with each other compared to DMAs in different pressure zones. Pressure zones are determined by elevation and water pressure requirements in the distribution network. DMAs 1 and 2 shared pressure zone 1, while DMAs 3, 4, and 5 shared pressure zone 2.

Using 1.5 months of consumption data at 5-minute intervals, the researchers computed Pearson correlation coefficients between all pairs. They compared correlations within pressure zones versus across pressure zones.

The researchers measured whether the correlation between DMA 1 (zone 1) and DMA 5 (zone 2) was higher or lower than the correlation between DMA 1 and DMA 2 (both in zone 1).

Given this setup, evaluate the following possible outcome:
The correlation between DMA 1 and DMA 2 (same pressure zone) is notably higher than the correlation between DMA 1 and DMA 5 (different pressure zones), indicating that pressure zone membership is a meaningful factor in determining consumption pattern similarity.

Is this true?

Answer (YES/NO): NO